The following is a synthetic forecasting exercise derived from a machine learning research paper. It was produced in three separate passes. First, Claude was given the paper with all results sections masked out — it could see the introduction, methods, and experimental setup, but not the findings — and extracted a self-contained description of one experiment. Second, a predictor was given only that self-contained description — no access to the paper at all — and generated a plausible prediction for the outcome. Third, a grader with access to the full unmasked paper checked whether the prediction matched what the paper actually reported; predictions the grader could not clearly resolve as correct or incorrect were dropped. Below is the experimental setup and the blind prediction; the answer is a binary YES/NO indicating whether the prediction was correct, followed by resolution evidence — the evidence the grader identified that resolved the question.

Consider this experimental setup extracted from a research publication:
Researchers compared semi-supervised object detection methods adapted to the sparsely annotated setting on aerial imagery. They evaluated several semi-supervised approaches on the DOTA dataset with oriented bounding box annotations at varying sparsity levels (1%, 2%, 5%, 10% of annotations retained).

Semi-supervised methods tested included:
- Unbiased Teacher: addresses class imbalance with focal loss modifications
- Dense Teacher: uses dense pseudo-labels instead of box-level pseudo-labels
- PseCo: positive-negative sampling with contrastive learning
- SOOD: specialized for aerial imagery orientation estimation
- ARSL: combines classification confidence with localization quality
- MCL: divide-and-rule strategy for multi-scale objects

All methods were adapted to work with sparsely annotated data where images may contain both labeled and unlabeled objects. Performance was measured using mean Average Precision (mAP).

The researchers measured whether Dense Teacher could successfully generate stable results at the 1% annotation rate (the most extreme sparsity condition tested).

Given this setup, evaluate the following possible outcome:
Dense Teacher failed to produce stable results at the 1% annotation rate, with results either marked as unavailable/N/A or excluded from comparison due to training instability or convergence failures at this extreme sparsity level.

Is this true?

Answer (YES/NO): YES